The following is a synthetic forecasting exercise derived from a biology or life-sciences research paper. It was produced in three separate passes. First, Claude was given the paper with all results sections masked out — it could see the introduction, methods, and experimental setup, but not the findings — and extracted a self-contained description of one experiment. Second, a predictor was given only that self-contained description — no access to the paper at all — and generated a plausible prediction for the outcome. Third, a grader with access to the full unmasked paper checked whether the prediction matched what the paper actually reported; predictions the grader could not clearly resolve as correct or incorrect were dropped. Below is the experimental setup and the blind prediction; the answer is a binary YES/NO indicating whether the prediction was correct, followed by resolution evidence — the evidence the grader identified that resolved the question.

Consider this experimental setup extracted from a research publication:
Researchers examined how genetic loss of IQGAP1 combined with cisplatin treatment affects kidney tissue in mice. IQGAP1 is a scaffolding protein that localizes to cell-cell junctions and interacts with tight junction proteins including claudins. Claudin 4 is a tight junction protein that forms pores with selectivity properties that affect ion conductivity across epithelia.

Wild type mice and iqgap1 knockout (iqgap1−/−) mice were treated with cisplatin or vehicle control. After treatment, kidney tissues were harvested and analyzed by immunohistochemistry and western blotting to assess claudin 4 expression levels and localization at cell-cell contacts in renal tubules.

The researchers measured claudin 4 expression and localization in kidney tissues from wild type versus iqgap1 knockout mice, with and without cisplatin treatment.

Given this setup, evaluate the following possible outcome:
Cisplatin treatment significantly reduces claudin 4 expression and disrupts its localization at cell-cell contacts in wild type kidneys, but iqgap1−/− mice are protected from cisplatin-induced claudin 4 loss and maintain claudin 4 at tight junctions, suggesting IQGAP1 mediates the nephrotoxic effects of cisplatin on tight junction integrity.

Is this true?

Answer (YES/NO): NO